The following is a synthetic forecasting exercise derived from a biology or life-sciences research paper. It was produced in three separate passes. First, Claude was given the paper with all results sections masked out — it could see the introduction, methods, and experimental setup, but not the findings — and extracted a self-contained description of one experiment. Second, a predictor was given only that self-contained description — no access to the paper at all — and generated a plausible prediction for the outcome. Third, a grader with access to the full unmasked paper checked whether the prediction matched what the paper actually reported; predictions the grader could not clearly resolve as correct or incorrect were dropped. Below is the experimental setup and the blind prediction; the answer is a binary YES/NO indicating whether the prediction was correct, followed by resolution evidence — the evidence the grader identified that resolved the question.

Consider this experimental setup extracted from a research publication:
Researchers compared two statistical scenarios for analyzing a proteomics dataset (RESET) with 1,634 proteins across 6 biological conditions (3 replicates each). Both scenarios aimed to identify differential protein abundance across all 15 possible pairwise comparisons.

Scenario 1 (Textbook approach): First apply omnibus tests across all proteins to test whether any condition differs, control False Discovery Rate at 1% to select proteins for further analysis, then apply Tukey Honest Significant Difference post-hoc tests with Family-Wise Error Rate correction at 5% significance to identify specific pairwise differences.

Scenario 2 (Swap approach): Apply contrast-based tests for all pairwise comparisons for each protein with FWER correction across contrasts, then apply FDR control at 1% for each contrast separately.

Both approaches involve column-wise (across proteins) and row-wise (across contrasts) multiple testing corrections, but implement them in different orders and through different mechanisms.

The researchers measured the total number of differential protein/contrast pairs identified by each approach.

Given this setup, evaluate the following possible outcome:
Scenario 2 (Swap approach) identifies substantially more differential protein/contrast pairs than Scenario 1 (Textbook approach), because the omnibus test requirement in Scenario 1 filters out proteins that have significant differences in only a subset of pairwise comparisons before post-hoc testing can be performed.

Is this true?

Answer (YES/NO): NO